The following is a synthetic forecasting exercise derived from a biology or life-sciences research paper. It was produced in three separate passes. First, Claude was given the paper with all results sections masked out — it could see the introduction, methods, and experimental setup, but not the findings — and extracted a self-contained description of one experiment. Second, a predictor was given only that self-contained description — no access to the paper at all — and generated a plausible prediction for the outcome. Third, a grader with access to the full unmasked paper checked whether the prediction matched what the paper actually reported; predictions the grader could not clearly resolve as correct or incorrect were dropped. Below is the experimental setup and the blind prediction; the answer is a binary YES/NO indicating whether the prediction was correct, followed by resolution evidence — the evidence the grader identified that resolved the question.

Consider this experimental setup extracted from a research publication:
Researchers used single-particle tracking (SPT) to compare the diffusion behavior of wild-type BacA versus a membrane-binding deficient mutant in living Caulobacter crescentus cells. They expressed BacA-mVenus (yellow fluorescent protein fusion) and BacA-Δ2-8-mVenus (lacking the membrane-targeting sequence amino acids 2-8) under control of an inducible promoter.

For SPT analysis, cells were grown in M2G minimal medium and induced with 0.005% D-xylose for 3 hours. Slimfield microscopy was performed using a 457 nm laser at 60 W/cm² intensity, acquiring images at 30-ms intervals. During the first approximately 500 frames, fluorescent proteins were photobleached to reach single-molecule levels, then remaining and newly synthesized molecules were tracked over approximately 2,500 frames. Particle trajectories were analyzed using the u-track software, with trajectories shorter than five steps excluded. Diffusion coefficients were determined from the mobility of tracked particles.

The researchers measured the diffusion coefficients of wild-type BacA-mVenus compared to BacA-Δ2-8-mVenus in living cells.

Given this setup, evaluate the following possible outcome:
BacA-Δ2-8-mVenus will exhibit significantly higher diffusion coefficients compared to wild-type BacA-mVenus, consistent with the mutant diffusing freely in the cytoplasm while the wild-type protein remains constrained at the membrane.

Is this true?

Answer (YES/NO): YES